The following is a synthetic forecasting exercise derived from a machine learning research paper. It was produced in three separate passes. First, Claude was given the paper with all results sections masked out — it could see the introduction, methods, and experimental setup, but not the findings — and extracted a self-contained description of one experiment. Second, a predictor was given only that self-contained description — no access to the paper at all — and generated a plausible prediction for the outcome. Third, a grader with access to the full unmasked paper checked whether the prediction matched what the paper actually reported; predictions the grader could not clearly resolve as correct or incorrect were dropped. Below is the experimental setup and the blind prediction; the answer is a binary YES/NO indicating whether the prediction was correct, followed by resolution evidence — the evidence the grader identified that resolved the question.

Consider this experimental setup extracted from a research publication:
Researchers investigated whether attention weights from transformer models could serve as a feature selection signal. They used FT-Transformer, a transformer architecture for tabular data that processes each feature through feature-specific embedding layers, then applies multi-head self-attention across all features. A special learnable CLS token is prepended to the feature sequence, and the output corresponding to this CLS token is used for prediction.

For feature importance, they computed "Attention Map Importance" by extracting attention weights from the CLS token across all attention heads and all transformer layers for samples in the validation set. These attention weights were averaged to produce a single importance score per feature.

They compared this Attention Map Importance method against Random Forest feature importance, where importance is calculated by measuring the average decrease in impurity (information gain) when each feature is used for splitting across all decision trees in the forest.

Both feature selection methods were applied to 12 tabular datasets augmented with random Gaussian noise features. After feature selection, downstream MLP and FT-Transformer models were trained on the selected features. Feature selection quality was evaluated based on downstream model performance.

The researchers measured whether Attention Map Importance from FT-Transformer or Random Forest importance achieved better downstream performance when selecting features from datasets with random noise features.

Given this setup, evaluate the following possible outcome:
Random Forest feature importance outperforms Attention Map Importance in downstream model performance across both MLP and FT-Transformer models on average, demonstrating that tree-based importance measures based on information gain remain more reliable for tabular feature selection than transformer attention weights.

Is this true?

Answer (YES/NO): YES